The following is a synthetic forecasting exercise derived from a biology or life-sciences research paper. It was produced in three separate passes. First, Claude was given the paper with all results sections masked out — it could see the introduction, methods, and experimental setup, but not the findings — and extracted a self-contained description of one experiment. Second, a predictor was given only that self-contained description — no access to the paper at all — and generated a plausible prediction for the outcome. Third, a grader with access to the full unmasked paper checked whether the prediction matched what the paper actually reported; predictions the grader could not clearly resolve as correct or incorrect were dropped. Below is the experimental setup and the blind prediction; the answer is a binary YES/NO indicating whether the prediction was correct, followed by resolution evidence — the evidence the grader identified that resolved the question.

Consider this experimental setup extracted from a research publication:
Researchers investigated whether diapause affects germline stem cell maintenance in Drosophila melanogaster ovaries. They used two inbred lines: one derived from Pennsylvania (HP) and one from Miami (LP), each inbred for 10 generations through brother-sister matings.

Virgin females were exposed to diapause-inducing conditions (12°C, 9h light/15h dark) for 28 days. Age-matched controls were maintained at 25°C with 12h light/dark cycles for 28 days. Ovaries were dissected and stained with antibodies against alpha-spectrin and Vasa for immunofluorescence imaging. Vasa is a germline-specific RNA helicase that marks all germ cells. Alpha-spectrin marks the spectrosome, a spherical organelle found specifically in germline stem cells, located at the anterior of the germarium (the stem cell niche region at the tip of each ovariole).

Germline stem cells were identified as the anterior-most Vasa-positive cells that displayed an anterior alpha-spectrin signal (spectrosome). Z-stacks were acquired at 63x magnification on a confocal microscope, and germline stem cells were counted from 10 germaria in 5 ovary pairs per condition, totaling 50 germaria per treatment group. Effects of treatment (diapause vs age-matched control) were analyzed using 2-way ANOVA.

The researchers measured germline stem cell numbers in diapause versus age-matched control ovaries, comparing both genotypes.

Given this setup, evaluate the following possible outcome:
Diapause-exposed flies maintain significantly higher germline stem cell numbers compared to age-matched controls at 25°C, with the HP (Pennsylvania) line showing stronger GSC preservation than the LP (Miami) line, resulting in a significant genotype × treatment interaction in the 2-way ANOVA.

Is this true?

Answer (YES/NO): NO